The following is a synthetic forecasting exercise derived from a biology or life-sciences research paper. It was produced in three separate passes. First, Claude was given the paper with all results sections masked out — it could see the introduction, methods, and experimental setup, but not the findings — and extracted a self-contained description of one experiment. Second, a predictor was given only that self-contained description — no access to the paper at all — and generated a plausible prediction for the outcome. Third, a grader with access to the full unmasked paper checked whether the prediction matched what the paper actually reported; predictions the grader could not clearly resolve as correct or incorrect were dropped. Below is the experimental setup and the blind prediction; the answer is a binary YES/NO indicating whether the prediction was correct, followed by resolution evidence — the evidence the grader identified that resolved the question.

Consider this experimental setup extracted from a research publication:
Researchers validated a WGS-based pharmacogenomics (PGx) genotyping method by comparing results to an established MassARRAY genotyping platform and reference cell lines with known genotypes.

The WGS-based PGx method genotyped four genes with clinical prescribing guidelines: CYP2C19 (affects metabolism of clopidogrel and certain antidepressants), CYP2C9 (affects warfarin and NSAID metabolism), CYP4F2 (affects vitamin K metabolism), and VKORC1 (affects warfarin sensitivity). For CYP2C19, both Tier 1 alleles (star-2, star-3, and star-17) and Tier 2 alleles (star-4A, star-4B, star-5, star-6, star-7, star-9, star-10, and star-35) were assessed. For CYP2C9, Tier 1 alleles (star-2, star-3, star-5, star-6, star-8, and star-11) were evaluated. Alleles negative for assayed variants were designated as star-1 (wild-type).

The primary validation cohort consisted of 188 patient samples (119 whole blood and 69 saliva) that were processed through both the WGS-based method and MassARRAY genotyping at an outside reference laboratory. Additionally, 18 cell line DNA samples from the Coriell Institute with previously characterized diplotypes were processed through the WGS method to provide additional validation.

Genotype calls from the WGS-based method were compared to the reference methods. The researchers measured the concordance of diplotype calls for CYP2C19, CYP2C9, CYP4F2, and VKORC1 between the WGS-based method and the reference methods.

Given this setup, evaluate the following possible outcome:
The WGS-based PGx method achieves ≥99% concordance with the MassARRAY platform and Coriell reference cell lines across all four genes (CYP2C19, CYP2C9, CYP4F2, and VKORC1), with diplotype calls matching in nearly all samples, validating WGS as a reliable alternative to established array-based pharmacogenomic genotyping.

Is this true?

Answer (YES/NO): YES